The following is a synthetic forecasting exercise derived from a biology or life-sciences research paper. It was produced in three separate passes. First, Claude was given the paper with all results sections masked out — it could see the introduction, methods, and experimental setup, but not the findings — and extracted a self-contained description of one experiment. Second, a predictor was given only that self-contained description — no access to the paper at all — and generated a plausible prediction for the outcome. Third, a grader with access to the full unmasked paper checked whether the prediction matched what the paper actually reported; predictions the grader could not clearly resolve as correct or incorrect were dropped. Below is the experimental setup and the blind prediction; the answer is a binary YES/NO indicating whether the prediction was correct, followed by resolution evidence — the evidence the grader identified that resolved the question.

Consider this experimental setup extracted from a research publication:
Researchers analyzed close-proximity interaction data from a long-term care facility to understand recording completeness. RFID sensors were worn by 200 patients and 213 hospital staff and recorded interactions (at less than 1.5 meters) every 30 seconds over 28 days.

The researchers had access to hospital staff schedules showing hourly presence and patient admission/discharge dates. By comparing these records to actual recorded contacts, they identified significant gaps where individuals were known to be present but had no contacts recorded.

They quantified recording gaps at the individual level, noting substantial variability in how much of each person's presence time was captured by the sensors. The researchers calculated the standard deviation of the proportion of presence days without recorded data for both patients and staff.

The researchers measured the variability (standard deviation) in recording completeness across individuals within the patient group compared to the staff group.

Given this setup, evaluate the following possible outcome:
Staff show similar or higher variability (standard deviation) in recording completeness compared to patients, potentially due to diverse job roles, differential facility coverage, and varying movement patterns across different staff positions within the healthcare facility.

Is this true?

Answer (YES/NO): YES